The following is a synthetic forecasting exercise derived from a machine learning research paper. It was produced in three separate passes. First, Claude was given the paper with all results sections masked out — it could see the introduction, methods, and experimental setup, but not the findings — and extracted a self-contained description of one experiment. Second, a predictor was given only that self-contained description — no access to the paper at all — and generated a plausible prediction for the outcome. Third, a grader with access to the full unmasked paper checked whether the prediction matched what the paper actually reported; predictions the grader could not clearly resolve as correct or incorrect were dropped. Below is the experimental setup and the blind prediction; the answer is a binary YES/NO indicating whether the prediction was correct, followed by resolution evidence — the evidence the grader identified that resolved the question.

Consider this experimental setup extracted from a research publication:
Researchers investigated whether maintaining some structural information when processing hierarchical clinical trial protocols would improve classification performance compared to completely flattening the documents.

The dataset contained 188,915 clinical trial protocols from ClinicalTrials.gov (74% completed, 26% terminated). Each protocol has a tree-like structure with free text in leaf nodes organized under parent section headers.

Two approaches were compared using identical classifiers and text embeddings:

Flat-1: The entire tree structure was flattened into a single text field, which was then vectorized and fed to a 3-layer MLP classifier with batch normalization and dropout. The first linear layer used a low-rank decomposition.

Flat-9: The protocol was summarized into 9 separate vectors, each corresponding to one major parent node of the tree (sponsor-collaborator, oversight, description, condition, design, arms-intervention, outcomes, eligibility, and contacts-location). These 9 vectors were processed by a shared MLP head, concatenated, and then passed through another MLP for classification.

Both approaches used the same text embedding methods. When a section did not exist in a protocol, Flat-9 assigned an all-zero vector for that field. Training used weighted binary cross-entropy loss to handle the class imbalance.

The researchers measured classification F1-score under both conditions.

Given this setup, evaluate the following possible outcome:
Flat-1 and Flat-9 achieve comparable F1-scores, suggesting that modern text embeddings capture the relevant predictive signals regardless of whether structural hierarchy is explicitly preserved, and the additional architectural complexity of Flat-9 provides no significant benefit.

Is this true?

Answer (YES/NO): NO